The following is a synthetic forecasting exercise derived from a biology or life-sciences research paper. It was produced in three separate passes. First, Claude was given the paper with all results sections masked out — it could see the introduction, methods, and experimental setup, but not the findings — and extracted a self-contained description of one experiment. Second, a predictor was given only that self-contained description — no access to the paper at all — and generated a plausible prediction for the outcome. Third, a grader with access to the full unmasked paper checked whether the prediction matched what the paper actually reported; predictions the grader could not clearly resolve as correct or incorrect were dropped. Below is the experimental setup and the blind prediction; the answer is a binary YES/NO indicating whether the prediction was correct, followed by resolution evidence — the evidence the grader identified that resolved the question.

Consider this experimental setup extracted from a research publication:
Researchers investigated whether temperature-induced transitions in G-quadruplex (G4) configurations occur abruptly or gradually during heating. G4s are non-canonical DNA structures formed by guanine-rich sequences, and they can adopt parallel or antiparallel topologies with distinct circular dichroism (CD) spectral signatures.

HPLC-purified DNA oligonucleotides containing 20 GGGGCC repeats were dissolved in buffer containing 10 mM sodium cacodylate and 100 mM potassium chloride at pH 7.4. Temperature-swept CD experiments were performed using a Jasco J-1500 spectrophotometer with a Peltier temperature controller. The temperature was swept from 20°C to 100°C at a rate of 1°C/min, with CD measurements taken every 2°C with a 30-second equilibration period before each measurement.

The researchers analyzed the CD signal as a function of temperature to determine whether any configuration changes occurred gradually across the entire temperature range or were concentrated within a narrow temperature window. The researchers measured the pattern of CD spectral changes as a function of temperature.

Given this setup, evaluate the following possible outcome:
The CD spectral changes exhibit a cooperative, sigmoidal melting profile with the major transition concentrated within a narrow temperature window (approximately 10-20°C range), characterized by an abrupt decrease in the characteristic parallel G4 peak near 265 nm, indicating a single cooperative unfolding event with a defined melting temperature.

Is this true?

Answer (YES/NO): NO